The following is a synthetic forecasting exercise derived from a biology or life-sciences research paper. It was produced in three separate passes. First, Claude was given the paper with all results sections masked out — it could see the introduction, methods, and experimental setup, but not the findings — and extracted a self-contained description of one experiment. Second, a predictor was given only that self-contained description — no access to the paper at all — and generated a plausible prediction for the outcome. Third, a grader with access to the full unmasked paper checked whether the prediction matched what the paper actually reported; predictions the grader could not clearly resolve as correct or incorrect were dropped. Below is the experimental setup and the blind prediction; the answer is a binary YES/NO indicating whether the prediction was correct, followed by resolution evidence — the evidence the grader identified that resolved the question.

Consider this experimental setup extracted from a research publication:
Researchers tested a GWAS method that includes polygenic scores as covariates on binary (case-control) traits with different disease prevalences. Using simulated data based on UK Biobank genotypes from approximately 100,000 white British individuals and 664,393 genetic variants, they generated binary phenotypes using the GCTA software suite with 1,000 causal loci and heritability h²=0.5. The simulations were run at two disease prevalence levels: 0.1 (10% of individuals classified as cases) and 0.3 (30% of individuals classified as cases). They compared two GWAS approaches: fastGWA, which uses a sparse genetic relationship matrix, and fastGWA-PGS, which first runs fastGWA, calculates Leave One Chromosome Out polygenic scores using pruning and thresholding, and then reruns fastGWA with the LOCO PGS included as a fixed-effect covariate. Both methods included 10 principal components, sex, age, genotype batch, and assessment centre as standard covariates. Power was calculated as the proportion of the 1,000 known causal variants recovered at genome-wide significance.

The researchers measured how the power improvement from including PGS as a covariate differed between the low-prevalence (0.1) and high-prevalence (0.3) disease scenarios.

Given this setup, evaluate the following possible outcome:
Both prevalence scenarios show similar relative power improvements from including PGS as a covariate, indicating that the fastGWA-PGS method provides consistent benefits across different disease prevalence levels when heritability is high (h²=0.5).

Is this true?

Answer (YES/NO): NO